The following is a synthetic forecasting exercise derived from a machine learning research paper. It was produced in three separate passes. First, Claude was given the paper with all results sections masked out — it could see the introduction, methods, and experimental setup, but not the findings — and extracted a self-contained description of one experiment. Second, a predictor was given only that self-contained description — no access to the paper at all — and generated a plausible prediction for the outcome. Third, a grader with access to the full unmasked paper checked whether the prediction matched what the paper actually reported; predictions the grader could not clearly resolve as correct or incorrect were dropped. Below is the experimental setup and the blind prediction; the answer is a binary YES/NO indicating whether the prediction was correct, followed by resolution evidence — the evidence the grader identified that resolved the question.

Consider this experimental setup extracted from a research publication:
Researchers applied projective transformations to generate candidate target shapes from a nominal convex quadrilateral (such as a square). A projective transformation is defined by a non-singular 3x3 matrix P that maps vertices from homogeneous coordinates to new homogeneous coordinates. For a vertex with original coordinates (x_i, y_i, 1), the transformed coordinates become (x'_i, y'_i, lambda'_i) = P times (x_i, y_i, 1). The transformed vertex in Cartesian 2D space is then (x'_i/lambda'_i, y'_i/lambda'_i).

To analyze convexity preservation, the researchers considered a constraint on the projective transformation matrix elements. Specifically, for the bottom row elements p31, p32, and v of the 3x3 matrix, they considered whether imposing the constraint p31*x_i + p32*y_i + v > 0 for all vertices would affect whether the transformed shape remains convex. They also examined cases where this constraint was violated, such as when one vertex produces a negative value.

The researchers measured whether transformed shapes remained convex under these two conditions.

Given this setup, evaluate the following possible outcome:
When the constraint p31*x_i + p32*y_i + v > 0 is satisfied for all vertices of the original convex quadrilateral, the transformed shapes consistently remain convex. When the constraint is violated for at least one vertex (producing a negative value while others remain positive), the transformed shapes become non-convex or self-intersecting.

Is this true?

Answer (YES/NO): YES